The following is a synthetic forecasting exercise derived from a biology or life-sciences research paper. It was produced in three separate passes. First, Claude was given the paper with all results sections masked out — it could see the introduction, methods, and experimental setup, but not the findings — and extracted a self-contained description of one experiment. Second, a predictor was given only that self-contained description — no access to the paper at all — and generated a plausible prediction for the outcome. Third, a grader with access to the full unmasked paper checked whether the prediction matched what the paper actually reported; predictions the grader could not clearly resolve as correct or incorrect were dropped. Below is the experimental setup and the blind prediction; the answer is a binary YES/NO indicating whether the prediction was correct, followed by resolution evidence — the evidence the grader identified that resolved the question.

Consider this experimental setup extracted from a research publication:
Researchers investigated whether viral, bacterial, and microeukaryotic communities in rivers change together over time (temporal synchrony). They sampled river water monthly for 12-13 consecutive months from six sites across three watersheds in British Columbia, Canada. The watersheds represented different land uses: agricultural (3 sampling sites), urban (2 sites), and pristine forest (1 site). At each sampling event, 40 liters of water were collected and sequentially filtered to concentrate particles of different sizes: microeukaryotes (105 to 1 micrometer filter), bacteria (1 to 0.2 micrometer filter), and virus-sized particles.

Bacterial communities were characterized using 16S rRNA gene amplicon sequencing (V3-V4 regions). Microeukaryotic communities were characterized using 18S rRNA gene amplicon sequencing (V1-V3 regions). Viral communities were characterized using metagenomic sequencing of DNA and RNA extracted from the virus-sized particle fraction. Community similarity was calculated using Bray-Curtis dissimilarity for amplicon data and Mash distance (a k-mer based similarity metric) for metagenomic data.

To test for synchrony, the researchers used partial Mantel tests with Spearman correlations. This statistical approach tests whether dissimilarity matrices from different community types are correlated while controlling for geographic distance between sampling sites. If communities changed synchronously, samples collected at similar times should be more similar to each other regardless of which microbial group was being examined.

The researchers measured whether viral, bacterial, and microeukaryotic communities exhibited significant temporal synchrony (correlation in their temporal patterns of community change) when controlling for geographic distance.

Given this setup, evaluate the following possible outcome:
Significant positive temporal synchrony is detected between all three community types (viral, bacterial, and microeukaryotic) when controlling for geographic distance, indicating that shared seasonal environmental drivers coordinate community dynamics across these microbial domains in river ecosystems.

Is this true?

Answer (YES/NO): NO